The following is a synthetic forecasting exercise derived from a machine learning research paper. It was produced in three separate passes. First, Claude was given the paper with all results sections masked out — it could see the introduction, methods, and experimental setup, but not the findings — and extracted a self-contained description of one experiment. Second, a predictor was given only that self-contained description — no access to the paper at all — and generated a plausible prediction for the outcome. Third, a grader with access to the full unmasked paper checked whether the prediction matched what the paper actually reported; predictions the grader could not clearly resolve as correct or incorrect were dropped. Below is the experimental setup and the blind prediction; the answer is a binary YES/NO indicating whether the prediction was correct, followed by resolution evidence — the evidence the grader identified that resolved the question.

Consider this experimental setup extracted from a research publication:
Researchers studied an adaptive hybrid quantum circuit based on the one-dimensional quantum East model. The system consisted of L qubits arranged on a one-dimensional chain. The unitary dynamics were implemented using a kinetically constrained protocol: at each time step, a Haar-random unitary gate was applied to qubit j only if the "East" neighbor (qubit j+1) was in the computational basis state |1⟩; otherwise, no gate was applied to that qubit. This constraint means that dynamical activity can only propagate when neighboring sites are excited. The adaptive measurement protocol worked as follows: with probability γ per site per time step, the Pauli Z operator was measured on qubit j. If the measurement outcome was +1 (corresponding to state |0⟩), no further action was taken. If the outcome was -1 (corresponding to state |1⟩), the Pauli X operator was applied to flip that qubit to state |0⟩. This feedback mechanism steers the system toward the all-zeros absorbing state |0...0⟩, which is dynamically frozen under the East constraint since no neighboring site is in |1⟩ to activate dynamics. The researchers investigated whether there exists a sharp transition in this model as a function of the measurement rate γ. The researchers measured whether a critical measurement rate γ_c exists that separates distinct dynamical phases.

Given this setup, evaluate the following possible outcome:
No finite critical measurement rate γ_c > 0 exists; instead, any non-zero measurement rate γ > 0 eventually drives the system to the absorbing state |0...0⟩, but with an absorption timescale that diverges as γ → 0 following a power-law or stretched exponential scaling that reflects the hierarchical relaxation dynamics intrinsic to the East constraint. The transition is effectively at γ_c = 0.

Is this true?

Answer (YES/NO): NO